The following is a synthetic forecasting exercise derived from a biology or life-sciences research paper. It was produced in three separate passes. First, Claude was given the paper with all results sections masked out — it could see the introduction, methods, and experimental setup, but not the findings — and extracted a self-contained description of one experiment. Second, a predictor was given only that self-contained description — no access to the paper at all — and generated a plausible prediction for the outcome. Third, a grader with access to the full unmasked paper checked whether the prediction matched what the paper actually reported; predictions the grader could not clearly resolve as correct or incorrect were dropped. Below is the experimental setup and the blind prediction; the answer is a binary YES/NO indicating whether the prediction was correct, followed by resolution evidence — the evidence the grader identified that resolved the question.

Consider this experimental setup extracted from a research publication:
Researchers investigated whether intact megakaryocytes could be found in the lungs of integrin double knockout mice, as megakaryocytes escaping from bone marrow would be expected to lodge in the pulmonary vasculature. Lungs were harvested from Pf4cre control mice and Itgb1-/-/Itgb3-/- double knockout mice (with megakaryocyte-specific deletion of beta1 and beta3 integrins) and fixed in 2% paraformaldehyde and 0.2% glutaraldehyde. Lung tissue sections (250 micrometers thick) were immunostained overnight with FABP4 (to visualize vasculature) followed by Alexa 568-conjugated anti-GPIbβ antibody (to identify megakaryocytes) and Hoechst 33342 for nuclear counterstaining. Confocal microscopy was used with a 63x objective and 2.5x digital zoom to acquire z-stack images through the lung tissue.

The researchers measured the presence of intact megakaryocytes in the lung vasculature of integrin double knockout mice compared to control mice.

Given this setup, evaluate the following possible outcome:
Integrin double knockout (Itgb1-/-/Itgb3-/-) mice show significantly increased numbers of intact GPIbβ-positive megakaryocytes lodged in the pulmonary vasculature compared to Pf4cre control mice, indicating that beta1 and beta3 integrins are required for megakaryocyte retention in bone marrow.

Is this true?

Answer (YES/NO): YES